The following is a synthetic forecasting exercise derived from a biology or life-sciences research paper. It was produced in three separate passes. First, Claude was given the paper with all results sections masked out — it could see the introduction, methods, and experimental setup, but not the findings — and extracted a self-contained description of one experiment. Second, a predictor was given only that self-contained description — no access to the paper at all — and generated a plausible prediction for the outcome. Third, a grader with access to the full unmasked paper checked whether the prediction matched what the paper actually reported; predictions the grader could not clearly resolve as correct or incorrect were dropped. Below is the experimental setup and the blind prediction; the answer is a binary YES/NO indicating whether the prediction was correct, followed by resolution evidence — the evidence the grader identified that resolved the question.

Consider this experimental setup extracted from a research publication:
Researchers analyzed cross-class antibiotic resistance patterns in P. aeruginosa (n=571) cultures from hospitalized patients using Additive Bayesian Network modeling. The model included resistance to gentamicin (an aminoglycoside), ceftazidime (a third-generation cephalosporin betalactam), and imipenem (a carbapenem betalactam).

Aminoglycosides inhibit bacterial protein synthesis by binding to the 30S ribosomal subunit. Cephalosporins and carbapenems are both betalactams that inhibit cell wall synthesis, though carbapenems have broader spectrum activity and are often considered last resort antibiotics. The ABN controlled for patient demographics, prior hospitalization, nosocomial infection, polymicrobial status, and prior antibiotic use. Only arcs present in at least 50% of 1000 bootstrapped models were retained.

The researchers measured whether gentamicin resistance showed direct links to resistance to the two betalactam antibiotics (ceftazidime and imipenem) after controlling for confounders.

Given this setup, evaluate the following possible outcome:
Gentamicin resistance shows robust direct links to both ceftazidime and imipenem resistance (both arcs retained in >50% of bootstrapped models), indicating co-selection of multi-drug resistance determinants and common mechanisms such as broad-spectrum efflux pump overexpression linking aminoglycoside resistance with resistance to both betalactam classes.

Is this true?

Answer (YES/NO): YES